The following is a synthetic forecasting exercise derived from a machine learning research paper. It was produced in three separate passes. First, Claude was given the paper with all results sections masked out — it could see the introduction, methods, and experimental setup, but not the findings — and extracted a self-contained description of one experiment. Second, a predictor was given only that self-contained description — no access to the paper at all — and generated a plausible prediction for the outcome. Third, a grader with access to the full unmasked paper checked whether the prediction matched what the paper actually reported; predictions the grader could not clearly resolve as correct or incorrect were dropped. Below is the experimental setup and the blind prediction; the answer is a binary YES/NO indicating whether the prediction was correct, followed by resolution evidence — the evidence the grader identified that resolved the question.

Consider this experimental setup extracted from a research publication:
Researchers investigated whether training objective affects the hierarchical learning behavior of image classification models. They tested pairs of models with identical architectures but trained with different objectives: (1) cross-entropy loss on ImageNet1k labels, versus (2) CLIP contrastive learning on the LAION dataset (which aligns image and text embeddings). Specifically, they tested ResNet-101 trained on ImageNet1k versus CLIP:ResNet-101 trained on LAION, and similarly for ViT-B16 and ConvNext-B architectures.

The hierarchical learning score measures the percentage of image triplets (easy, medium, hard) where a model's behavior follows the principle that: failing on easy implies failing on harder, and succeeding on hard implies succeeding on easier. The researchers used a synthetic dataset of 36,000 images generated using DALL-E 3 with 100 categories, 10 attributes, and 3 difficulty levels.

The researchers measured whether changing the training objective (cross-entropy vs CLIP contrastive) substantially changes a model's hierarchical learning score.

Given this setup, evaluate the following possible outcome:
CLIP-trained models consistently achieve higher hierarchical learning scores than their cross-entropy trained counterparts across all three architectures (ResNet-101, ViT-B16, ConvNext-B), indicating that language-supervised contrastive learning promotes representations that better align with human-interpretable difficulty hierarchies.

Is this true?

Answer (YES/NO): NO